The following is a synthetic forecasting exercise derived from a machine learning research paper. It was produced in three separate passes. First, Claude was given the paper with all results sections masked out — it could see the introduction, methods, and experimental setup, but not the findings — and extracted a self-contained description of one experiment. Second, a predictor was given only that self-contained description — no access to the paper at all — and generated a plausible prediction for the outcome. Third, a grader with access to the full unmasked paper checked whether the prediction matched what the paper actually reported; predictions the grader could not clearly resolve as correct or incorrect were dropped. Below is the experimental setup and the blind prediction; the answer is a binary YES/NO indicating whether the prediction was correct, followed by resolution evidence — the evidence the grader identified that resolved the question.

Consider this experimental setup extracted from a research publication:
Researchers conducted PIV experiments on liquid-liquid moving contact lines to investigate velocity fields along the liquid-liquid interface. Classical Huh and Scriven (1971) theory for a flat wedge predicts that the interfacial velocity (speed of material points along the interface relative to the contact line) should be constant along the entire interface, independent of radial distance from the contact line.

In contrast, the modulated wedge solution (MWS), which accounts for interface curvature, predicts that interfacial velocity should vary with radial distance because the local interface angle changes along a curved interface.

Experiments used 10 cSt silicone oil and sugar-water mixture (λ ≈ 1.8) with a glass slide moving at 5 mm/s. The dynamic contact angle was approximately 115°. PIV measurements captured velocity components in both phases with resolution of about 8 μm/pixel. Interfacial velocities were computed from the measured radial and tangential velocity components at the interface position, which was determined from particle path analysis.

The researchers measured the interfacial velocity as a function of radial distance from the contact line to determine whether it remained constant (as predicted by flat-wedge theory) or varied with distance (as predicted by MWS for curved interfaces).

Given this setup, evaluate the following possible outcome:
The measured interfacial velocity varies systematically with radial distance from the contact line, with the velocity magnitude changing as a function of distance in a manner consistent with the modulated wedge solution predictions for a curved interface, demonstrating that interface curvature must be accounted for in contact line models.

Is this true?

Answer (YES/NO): NO